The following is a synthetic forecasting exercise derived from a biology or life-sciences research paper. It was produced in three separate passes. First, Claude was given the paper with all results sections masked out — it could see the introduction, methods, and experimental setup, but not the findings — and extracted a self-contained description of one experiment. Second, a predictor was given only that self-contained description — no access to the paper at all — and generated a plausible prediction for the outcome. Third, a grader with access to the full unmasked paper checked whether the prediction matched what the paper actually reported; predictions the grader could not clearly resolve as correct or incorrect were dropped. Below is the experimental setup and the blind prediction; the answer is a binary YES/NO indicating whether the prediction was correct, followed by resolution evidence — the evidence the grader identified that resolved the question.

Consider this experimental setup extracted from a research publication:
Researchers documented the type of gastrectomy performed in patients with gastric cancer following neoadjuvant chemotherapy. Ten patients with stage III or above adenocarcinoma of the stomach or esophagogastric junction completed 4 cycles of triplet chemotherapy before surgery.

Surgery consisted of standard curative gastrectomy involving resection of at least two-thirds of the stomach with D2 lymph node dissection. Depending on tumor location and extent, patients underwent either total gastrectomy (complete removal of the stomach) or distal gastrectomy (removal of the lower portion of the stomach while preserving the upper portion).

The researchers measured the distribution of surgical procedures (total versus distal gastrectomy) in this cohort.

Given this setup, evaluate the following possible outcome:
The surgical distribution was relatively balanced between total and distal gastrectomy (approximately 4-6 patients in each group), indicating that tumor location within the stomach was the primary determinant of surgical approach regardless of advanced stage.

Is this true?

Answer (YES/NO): NO